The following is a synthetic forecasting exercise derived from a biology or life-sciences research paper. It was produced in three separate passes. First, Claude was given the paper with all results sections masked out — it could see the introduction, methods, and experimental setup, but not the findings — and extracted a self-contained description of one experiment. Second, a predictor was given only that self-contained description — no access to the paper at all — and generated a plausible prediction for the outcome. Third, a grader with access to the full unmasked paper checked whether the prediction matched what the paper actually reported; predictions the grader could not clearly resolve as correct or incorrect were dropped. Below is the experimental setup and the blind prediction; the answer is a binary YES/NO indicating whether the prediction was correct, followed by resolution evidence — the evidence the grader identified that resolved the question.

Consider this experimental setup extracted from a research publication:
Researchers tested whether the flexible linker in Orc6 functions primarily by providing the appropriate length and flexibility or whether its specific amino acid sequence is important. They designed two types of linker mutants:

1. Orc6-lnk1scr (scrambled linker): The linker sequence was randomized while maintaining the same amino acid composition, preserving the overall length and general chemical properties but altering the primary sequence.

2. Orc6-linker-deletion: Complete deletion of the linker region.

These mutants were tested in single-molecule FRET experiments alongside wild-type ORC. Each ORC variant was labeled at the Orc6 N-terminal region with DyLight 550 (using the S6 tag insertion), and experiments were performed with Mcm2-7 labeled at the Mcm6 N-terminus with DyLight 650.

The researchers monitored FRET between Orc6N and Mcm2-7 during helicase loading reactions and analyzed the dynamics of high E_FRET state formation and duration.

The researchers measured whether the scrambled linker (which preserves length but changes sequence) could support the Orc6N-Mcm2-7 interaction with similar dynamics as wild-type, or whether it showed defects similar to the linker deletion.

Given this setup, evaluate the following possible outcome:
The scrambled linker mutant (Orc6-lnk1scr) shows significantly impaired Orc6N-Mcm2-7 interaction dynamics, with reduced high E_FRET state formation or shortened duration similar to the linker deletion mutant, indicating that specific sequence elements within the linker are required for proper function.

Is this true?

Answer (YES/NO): YES